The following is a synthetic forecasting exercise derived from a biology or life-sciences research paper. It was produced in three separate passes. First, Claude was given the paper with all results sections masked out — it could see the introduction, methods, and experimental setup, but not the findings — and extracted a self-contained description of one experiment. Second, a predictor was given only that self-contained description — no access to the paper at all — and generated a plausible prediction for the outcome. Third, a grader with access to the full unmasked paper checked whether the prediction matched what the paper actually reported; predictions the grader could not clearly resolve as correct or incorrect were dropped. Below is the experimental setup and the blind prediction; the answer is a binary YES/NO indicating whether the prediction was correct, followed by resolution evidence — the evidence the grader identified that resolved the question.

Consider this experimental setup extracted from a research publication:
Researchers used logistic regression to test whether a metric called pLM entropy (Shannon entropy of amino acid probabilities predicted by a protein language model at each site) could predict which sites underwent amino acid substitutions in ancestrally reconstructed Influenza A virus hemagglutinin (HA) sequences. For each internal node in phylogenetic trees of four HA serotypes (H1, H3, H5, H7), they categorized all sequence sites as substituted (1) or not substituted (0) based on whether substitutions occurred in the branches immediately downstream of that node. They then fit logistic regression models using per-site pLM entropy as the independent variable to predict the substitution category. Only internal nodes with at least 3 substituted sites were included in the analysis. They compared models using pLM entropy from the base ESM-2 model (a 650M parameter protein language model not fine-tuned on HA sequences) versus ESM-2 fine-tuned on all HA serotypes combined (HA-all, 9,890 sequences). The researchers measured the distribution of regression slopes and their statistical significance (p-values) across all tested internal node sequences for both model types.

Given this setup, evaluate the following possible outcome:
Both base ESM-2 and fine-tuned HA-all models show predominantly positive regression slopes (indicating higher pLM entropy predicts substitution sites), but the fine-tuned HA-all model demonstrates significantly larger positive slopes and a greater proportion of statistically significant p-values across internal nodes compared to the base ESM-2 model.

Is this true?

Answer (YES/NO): NO